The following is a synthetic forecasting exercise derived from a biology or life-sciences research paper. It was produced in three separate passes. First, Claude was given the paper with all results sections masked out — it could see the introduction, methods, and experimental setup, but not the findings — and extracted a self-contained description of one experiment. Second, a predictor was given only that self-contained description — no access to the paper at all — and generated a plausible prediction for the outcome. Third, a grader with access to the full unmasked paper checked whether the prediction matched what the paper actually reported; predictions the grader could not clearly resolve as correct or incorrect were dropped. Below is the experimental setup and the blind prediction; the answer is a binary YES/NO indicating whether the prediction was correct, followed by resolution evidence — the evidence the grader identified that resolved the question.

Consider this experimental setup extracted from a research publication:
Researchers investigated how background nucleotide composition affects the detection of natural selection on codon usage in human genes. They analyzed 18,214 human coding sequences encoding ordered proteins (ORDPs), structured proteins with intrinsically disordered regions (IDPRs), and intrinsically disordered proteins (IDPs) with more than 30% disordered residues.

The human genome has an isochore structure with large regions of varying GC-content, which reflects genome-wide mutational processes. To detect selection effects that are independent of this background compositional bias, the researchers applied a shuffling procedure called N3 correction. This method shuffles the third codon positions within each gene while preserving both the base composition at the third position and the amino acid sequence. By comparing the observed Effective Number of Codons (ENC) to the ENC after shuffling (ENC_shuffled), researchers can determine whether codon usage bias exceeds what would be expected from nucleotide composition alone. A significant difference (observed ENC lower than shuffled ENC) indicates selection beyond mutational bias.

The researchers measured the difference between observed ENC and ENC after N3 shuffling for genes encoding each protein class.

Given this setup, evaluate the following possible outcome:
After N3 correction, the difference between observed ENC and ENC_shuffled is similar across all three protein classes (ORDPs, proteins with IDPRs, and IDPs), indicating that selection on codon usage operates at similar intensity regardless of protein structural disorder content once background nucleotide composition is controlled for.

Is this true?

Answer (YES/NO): NO